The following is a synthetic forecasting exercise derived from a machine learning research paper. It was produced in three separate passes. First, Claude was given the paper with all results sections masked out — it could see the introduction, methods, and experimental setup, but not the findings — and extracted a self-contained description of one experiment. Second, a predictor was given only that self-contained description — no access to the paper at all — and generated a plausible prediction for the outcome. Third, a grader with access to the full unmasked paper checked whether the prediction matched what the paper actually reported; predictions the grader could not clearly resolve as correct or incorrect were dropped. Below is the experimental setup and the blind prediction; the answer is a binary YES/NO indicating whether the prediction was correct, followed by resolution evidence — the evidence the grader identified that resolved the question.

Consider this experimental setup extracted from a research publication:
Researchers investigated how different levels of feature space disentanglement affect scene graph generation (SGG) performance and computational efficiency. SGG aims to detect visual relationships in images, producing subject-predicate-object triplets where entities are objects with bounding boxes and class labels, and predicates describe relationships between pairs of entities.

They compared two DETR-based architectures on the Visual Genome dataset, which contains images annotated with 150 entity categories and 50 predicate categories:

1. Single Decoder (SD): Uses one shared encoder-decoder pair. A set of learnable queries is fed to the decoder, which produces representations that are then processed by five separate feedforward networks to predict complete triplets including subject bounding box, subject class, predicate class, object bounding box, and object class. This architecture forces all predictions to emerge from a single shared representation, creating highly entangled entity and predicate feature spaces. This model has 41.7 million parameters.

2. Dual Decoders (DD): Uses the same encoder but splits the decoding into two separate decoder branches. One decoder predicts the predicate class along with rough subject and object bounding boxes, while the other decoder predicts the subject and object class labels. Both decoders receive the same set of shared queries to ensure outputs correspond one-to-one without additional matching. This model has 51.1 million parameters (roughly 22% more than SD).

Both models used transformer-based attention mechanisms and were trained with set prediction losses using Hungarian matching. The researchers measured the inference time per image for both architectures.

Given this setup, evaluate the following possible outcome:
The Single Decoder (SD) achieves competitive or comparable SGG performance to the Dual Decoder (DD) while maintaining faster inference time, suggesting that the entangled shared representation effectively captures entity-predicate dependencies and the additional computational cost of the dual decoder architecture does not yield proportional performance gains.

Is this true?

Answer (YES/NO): NO